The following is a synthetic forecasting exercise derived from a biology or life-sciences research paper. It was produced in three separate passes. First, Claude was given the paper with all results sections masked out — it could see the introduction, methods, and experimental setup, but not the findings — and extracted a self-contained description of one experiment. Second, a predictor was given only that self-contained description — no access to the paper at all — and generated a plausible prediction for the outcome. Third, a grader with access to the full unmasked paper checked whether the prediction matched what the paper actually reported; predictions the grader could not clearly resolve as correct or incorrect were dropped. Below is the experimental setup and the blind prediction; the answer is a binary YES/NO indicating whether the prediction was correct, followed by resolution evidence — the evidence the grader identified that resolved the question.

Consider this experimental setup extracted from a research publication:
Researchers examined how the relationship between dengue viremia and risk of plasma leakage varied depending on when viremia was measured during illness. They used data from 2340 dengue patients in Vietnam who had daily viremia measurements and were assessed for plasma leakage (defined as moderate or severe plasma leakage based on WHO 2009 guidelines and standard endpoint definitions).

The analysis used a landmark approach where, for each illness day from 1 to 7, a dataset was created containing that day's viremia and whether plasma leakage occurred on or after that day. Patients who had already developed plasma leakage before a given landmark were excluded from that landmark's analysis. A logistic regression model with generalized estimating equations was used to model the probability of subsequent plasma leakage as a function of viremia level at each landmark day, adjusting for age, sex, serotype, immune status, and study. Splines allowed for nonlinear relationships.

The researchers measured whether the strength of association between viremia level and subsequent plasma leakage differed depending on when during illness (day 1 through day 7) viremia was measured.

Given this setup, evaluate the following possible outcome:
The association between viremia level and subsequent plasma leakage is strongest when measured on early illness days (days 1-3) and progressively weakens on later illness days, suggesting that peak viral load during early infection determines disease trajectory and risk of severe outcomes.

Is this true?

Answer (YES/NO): YES